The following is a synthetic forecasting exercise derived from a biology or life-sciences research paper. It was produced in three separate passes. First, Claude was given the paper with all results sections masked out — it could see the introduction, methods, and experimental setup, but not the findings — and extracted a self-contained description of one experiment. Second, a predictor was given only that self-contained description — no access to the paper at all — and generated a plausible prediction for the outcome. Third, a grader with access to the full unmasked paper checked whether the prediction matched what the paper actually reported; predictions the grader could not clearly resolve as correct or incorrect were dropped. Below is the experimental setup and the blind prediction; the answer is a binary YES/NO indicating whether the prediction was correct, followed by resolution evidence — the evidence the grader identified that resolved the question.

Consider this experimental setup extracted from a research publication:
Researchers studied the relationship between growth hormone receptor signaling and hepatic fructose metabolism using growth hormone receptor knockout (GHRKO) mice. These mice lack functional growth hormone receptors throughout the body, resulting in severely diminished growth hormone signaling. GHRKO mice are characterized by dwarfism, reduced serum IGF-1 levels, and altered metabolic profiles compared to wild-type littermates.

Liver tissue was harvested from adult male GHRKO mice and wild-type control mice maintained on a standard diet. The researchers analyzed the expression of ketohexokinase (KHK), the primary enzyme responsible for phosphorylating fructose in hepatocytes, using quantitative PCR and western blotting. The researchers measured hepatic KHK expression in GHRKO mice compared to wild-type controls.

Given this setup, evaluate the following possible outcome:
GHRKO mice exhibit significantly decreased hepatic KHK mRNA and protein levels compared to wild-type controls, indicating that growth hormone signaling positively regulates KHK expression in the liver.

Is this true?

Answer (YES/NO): NO